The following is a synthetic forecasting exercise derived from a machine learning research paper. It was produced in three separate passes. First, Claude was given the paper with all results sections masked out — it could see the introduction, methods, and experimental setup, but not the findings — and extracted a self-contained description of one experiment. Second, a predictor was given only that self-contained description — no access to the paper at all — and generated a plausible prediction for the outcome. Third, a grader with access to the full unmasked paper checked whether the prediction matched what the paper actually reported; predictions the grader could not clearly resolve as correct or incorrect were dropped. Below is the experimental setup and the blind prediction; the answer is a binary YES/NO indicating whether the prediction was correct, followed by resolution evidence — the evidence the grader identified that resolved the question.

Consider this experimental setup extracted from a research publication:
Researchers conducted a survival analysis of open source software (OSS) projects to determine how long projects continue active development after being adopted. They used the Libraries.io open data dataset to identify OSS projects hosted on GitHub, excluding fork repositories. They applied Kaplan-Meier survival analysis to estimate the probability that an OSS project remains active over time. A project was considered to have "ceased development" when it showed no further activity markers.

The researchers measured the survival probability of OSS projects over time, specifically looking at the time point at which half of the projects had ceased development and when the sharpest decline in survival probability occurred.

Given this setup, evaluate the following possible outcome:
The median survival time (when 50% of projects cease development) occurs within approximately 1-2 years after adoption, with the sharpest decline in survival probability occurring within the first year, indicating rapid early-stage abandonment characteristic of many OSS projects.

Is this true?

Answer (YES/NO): NO